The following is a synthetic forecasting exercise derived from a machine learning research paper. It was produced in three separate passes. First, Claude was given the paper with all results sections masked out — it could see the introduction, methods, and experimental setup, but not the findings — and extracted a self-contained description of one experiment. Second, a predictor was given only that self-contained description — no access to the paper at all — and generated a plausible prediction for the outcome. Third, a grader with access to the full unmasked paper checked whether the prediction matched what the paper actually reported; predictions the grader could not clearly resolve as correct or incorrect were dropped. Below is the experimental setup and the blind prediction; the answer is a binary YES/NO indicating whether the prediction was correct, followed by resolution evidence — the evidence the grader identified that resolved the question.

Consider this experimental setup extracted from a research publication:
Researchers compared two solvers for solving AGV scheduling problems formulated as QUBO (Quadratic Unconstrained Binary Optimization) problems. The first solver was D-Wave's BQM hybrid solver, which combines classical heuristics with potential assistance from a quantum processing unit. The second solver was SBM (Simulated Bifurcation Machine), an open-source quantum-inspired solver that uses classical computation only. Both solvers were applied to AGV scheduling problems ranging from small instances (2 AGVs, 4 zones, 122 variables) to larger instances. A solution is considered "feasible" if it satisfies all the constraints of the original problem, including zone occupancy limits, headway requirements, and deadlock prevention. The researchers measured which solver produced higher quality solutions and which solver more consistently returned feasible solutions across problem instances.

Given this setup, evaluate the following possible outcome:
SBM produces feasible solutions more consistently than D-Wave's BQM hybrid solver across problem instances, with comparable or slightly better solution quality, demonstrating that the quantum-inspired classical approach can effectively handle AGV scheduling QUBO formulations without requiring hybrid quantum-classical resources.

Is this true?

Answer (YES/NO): NO